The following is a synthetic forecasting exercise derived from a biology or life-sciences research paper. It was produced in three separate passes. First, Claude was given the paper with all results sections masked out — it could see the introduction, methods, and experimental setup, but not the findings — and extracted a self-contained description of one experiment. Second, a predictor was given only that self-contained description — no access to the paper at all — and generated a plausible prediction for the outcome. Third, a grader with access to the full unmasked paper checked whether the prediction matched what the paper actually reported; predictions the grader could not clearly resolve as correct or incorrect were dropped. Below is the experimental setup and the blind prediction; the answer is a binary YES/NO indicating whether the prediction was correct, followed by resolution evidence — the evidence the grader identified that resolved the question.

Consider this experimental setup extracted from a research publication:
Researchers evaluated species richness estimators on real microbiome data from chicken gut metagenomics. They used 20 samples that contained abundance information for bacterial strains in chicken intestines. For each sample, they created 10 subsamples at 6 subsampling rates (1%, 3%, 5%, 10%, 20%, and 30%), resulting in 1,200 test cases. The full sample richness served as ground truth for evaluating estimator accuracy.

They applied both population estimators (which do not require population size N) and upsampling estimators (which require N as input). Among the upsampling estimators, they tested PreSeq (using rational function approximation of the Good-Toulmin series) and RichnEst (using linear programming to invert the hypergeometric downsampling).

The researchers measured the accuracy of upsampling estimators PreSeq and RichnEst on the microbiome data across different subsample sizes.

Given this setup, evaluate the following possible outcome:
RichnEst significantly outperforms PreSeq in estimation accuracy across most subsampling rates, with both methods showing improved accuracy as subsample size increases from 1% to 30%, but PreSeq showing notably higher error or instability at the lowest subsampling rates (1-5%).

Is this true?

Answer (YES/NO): NO